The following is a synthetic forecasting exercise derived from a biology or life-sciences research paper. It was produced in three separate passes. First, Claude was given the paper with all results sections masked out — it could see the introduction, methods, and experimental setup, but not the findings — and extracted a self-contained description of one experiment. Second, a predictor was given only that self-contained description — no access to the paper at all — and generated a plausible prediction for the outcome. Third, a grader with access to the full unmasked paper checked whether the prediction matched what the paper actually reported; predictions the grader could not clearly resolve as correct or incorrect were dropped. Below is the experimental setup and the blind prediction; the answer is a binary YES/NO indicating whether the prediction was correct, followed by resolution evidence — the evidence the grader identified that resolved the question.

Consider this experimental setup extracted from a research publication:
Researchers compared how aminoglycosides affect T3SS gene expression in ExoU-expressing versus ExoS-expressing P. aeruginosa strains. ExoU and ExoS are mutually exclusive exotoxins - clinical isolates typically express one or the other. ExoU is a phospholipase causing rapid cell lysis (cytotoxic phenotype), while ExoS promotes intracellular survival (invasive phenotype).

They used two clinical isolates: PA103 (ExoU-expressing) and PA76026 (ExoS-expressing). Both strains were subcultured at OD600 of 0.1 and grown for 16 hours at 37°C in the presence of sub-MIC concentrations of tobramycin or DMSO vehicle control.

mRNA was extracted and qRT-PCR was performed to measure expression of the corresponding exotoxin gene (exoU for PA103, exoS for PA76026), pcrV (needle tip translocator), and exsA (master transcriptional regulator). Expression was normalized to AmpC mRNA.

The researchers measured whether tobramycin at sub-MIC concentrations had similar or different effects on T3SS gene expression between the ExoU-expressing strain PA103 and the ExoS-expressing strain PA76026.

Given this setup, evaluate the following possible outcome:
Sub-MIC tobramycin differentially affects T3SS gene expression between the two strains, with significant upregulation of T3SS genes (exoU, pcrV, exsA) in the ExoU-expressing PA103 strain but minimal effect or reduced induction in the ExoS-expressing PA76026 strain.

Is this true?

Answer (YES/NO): NO